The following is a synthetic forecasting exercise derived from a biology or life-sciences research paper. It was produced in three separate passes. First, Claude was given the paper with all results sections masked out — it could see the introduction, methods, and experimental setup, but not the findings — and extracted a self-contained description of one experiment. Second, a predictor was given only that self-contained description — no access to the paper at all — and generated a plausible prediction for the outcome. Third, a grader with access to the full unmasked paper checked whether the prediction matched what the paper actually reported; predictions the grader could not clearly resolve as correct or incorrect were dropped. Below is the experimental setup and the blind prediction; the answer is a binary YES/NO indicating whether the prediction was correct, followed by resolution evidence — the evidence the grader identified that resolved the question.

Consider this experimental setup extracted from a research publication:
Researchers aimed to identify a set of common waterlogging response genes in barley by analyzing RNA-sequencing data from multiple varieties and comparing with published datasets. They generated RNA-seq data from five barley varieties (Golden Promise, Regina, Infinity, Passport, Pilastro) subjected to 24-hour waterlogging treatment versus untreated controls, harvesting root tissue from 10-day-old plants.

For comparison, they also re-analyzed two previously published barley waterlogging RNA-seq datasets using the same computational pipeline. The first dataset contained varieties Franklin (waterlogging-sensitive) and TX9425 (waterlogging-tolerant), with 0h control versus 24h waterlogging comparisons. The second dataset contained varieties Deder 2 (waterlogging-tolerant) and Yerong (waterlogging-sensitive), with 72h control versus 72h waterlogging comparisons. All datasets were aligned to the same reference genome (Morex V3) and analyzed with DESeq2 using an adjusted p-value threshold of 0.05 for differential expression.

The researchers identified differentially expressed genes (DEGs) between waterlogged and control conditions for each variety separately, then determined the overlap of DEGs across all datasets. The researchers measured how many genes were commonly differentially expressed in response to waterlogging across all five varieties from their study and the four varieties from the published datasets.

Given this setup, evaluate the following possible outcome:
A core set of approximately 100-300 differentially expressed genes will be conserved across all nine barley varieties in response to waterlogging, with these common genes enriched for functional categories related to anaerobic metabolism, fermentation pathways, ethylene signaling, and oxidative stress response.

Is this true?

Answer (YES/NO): NO